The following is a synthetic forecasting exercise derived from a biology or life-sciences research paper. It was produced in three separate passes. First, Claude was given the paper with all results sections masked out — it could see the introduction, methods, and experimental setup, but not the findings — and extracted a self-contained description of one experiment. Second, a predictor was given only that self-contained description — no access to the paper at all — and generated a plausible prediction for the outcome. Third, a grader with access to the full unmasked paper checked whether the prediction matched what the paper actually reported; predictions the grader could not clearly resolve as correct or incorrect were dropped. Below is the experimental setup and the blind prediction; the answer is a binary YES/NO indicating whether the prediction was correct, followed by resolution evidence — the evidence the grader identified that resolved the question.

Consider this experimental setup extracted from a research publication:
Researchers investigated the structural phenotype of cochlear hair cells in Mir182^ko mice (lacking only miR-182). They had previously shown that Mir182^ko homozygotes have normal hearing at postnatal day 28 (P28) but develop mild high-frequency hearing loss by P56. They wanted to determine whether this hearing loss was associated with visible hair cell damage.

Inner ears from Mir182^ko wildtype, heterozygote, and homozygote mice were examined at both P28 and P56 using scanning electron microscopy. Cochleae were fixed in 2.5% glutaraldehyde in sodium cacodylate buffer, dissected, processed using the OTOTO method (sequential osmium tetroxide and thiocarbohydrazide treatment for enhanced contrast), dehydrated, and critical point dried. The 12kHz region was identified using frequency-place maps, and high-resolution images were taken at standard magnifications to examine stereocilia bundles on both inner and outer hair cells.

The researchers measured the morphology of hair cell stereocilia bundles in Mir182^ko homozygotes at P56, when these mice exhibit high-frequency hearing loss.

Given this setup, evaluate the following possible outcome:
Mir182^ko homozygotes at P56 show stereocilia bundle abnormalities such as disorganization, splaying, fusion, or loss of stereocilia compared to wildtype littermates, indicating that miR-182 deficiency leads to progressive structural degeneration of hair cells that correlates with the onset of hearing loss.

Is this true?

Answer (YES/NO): NO